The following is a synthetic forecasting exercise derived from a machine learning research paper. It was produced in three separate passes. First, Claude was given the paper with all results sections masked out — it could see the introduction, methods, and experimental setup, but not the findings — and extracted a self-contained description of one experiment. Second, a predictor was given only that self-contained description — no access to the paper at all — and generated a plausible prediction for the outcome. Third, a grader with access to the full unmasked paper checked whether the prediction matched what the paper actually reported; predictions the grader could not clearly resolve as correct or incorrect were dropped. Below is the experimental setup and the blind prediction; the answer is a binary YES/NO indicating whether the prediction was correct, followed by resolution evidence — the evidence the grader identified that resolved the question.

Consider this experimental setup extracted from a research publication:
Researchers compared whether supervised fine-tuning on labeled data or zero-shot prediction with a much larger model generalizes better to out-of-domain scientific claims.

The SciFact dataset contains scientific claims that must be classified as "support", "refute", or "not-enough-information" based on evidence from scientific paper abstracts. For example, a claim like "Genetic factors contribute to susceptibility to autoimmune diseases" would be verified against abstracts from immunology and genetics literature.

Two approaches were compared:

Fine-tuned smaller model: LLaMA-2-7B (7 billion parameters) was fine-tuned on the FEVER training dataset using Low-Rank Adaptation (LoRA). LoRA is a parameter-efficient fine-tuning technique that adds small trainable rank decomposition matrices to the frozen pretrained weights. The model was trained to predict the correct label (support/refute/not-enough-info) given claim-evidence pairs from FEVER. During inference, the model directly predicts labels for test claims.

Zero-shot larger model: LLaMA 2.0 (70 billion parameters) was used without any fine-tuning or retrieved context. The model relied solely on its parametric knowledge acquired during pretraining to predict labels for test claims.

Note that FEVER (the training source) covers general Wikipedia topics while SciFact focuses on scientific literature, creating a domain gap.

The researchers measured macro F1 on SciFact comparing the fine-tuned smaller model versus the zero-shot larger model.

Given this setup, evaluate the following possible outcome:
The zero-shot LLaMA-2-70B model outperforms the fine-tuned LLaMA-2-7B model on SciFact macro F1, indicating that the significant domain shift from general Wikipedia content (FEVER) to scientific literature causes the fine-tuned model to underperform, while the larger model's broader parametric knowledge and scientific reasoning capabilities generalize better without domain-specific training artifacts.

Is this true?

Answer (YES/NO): NO